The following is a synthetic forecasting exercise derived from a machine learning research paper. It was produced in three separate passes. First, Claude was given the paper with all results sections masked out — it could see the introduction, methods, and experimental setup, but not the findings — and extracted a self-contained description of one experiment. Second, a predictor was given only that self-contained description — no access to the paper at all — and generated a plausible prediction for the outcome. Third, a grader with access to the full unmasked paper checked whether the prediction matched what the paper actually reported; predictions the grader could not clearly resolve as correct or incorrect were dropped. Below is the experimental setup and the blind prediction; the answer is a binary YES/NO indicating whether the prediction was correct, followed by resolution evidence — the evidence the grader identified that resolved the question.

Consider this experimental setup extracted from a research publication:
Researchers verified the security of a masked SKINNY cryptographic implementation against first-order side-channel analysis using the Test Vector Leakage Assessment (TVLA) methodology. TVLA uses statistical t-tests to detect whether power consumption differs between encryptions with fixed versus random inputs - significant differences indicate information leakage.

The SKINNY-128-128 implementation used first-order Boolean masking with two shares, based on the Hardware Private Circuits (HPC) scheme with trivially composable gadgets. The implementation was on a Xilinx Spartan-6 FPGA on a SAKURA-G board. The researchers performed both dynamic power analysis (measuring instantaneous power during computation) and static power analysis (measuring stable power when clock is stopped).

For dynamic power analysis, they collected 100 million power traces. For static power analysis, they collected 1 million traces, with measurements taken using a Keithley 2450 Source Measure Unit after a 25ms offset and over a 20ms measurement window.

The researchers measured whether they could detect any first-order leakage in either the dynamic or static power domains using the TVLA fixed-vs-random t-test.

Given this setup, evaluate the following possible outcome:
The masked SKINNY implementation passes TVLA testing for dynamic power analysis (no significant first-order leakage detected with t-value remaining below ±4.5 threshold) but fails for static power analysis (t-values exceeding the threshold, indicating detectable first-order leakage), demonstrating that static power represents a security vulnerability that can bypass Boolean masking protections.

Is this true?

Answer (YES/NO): NO